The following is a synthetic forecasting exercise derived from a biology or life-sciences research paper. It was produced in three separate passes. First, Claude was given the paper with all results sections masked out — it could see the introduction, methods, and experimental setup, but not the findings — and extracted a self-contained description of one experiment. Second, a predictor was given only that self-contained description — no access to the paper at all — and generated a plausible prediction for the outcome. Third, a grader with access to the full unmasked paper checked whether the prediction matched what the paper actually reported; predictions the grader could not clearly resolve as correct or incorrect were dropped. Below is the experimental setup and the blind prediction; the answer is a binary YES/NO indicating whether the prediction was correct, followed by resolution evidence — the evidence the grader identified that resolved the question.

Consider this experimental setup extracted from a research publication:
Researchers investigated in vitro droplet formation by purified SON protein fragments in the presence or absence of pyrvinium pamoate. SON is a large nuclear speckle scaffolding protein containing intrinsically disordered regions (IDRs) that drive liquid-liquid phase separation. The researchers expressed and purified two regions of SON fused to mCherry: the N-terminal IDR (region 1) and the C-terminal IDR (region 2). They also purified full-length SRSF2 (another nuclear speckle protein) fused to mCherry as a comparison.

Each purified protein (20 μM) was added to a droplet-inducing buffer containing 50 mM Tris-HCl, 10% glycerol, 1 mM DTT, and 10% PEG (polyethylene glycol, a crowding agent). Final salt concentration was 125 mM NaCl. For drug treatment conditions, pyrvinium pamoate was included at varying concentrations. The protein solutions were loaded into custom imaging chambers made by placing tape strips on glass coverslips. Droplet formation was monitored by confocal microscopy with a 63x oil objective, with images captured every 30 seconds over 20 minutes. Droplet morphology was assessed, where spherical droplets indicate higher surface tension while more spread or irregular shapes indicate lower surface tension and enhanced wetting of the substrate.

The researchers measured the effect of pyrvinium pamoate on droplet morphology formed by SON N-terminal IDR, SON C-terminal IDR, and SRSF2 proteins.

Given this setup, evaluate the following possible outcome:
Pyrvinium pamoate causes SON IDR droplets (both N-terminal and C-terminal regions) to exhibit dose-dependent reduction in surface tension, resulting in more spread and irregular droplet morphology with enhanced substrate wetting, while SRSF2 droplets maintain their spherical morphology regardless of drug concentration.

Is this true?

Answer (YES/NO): NO